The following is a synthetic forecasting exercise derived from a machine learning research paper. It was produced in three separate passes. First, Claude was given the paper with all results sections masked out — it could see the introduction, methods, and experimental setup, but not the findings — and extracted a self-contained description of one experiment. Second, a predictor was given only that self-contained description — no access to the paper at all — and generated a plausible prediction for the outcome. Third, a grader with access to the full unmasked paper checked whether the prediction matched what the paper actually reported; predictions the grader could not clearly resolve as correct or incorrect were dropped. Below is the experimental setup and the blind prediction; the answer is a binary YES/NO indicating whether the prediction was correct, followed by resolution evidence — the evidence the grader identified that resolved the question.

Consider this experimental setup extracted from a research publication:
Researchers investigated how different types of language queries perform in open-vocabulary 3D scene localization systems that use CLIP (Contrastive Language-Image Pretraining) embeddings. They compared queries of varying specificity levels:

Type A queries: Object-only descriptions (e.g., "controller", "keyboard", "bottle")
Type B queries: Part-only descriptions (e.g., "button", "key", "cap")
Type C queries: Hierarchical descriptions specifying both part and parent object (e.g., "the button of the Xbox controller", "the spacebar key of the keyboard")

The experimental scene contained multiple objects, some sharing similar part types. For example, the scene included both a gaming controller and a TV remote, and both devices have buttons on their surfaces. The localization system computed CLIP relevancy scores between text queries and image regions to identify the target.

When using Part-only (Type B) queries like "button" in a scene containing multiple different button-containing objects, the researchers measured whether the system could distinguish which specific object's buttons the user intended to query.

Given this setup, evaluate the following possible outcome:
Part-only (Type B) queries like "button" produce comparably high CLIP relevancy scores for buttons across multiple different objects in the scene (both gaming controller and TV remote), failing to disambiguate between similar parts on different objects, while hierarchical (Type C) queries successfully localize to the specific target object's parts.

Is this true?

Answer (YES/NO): YES